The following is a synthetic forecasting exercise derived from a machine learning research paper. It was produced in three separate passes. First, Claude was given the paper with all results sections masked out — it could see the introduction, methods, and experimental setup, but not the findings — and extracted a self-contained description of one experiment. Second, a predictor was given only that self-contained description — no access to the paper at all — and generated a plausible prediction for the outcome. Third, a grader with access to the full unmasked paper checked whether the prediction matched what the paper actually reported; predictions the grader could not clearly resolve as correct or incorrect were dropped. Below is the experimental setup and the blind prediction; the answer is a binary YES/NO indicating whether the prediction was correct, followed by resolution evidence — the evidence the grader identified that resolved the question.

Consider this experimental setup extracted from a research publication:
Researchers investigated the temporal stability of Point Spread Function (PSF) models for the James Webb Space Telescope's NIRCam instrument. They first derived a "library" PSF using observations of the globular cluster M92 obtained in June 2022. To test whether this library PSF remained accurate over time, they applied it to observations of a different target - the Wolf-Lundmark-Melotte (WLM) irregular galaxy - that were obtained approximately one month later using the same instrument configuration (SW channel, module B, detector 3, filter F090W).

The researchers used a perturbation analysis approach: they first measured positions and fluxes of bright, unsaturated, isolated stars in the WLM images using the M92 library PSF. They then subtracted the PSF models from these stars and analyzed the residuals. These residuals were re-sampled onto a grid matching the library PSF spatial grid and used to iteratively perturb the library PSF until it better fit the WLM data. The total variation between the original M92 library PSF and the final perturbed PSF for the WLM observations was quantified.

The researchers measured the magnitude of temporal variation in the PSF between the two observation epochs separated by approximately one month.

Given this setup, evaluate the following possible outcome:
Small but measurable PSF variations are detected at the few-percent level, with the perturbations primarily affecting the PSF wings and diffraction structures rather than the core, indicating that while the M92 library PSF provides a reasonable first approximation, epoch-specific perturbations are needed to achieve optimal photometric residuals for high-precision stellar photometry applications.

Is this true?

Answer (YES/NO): NO